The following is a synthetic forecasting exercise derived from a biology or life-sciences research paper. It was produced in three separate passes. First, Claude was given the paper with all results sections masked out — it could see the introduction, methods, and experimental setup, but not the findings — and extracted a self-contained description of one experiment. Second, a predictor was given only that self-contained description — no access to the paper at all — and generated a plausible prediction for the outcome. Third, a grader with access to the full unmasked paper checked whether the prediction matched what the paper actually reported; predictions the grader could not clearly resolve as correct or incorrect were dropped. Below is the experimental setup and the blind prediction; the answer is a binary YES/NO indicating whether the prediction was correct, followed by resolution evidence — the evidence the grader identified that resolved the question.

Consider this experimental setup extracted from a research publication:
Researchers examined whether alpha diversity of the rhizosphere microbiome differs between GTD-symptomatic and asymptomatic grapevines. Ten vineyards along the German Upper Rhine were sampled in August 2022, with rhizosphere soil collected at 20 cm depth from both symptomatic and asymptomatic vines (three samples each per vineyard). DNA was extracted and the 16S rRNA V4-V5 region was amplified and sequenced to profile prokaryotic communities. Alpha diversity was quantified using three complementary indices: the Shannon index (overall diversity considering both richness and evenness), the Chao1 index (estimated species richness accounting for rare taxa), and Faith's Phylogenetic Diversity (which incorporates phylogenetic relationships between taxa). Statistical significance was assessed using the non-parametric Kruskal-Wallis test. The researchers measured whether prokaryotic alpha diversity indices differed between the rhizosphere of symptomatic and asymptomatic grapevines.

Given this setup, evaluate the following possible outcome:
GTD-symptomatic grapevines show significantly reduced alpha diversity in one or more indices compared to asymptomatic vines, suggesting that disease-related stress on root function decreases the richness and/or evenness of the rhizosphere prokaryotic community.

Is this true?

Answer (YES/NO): NO